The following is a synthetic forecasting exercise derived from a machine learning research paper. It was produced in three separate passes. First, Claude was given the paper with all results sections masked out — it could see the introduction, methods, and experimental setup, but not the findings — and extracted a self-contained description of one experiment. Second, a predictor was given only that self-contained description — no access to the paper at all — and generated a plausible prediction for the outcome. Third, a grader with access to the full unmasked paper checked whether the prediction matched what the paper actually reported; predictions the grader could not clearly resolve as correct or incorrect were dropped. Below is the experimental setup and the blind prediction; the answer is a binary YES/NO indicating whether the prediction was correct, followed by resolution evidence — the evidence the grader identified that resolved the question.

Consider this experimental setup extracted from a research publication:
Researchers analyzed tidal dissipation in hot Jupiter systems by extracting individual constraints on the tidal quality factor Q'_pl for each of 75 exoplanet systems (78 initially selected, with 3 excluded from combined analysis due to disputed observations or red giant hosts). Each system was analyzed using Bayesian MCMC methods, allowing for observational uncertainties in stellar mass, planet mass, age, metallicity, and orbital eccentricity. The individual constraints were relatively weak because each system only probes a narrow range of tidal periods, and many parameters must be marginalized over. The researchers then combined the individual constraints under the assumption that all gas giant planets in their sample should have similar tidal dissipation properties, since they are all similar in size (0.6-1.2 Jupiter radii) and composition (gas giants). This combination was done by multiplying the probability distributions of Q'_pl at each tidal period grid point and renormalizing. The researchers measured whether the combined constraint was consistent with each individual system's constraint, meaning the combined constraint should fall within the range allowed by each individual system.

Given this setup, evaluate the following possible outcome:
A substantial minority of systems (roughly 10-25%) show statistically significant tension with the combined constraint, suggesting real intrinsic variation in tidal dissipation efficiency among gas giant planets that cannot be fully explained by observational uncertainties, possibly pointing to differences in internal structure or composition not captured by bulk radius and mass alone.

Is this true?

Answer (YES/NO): NO